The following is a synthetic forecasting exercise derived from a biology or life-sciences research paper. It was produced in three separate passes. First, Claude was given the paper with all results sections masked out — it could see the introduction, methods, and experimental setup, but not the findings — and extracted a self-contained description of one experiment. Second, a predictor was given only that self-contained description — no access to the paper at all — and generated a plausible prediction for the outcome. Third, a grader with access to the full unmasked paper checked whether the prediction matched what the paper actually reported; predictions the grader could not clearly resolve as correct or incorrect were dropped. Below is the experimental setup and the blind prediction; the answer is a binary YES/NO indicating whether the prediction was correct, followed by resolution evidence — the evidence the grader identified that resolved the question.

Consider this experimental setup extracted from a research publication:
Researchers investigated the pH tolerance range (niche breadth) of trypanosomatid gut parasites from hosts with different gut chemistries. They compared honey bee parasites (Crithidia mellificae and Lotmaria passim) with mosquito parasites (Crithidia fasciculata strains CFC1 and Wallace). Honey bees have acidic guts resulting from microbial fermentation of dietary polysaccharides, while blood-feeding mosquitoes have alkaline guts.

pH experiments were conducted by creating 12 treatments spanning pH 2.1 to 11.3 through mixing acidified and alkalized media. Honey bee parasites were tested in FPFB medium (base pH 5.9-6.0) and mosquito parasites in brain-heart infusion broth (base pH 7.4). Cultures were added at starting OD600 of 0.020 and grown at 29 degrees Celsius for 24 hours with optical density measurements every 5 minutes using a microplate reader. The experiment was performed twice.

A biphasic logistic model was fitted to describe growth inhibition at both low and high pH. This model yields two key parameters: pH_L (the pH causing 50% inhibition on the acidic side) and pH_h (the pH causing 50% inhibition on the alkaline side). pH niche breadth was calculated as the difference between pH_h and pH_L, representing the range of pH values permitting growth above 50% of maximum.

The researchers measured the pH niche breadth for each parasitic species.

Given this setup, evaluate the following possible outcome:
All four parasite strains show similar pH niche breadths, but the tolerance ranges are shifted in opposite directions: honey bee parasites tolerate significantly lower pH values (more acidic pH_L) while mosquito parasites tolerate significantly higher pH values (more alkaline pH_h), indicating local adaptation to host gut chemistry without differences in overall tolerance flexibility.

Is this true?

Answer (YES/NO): NO